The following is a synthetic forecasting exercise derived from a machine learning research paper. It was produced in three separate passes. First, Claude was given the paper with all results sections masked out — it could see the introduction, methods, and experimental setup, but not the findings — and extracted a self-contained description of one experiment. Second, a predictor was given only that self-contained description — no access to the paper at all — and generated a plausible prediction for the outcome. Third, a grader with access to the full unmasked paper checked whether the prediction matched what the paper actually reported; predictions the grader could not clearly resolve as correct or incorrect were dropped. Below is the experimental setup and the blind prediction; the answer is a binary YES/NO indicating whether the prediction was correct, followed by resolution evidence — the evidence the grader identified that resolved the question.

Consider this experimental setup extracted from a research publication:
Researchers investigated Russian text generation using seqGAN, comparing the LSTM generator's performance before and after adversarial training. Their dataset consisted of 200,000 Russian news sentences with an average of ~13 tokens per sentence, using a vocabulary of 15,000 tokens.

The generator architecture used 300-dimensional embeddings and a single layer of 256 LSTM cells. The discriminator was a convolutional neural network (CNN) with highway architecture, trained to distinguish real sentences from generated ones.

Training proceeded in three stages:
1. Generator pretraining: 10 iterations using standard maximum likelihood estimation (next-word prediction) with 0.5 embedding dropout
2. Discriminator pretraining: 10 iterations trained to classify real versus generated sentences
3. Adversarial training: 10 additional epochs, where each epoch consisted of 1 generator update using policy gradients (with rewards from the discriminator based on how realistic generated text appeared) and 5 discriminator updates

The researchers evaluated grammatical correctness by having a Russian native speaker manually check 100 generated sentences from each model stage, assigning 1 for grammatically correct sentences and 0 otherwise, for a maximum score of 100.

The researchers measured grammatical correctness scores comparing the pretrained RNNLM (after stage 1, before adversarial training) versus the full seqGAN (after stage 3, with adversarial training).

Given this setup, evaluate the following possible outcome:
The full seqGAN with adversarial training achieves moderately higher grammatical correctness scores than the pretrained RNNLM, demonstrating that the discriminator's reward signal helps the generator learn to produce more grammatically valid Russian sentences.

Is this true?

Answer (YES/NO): YES